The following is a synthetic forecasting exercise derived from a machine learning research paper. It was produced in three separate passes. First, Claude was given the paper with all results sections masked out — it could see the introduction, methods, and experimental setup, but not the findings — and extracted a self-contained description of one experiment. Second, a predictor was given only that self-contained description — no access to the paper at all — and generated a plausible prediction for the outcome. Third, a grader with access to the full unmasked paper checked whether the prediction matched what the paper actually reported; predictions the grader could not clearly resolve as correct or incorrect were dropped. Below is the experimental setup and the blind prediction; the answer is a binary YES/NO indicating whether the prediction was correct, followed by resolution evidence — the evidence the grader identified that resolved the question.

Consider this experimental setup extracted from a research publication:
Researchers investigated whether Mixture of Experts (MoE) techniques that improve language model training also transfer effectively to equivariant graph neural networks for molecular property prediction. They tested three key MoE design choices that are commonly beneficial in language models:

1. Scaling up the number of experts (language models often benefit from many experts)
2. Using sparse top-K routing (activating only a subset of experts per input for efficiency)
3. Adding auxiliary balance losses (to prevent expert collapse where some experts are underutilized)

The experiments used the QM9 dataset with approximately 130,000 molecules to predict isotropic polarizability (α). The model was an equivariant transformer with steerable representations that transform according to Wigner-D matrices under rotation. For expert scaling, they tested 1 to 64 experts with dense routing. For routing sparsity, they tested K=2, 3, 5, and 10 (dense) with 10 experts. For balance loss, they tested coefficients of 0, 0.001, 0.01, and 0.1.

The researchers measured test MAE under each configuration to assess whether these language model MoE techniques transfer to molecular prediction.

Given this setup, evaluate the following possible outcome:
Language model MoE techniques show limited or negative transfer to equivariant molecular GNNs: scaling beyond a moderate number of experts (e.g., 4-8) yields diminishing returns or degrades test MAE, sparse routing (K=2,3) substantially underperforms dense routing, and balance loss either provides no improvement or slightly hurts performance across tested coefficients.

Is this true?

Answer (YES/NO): NO